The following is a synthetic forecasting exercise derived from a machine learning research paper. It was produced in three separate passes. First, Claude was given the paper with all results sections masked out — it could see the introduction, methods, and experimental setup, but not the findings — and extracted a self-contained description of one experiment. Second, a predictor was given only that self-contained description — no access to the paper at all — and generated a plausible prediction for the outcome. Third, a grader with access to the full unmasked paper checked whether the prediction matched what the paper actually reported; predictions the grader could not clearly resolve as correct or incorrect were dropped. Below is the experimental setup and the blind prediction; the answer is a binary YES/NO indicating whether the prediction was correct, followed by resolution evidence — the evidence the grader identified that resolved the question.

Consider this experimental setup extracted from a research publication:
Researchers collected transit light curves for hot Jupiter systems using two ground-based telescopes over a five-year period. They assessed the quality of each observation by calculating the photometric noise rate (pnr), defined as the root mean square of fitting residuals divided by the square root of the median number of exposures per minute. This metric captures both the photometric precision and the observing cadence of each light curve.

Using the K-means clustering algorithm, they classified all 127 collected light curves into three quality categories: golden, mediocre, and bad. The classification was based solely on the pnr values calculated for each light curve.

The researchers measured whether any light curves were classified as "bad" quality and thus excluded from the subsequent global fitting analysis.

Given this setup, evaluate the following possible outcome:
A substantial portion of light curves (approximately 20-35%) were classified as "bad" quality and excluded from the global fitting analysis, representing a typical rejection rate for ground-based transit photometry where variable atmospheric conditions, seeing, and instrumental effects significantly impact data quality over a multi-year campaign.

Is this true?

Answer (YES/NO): NO